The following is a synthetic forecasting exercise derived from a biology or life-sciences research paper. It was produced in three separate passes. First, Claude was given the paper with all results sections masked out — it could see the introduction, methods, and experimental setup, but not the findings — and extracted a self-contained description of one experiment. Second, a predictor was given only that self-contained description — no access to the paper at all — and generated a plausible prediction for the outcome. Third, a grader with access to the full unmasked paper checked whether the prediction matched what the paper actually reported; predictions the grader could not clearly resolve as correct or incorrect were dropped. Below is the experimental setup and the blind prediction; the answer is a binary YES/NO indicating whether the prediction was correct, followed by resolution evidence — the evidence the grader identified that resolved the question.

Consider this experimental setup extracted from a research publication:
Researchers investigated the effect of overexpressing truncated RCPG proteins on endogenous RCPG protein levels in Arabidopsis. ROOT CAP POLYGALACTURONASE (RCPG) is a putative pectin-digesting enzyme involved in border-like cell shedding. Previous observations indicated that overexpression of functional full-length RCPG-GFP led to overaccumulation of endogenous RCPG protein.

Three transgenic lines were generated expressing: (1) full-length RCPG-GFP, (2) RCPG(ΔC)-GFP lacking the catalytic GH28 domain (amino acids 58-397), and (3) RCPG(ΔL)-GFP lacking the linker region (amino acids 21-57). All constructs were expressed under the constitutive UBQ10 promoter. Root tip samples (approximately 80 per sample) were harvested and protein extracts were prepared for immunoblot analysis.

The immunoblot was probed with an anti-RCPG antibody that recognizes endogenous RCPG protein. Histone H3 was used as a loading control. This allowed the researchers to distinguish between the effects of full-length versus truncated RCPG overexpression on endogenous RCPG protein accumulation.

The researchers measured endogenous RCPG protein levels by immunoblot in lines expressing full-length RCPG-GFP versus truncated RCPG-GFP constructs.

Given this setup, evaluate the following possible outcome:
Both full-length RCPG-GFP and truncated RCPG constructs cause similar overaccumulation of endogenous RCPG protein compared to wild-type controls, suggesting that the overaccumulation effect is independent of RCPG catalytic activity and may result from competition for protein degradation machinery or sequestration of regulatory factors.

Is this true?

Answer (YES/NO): NO